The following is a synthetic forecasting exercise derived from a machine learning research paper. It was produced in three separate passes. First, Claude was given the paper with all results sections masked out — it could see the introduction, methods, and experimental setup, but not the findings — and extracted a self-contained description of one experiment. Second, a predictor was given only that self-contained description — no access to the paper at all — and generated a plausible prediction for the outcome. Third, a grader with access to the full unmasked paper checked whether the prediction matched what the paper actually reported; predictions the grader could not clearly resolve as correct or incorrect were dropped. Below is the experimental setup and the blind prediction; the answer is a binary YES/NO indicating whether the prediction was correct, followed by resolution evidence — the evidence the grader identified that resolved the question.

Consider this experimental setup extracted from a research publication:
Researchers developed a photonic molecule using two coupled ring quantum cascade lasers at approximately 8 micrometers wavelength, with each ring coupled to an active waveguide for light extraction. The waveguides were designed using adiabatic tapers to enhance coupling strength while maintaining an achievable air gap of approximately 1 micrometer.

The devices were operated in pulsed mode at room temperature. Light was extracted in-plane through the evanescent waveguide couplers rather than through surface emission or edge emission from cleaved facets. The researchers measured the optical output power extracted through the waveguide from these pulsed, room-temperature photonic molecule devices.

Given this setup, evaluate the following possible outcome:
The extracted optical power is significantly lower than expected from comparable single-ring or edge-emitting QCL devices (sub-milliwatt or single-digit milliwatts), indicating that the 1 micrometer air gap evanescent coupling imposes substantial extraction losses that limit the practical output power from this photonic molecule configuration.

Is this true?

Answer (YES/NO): NO